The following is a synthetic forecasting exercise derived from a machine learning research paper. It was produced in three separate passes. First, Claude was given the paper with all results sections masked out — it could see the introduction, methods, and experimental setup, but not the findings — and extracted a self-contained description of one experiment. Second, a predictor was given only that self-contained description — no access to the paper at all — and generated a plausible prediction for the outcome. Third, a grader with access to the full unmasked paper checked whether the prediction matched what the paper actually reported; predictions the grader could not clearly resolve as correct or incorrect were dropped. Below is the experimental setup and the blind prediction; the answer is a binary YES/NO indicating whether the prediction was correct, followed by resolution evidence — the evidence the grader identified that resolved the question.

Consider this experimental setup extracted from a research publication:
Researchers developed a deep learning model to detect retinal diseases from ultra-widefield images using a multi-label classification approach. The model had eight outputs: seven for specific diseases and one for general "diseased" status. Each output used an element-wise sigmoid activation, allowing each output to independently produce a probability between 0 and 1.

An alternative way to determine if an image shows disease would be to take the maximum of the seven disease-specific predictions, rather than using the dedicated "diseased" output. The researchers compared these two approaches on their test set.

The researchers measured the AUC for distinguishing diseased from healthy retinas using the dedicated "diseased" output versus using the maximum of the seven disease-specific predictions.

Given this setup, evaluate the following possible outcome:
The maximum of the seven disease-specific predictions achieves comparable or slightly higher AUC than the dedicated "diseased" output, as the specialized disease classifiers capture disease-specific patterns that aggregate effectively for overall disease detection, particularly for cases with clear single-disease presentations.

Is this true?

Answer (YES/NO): NO